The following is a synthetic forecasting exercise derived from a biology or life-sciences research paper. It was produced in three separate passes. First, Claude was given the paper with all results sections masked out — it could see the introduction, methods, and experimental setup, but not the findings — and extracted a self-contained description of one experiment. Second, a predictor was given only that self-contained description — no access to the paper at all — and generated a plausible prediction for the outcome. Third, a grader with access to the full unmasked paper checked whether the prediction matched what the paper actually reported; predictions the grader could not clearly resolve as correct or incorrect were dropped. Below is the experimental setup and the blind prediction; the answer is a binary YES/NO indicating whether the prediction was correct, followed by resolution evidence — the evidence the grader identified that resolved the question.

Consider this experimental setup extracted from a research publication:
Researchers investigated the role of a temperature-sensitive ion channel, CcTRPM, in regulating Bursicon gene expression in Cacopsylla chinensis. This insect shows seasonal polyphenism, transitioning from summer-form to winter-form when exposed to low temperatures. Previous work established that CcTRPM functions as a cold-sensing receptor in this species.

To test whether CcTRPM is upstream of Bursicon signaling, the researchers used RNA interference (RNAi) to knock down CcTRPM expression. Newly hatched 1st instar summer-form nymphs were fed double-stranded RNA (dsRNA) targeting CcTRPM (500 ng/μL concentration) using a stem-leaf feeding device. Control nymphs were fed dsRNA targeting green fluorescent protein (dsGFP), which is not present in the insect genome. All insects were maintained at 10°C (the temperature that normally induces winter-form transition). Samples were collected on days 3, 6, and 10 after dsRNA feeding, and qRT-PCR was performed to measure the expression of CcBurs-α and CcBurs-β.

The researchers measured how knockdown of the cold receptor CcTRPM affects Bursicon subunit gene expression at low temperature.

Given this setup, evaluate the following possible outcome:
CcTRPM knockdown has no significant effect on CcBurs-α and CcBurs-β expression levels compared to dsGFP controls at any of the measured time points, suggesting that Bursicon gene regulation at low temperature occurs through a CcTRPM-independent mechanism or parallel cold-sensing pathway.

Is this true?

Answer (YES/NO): NO